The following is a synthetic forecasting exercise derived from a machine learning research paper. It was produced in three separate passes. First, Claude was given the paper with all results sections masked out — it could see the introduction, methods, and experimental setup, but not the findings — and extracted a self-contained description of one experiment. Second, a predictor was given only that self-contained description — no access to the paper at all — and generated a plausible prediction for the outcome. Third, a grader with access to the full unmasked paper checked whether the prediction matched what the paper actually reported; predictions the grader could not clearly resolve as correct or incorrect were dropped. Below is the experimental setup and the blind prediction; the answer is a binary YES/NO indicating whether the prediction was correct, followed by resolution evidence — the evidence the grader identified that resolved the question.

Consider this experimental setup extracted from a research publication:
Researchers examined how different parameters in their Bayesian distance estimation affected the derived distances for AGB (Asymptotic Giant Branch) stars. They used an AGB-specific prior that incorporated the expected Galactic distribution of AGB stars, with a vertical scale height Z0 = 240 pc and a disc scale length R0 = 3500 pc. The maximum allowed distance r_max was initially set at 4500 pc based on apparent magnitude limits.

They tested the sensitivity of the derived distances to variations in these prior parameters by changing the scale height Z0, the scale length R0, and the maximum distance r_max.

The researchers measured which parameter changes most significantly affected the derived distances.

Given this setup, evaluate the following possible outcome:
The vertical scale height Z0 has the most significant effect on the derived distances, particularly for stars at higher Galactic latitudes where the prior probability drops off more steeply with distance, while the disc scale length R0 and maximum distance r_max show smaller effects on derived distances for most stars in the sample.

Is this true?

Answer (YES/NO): NO